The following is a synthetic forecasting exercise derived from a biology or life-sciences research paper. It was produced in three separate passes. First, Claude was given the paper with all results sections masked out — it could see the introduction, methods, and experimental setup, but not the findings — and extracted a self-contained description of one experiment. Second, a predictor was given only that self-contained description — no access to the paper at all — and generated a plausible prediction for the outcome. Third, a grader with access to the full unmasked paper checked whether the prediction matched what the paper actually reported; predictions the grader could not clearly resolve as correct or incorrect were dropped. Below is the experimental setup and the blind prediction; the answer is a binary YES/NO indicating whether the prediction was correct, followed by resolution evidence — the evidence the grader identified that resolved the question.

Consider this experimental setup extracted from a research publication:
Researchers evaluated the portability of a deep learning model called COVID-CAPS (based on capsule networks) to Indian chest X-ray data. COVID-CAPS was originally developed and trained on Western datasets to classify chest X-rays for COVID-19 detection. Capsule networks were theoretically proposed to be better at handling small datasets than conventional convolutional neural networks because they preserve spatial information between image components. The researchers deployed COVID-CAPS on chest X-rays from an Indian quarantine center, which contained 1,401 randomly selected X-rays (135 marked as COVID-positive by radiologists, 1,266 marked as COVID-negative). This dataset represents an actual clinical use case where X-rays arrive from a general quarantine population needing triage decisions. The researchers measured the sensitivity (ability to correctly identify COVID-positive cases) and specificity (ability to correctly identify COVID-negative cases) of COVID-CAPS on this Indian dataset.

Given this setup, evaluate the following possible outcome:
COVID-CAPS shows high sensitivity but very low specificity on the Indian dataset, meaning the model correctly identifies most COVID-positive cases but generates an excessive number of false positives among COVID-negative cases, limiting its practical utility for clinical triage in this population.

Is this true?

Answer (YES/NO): NO